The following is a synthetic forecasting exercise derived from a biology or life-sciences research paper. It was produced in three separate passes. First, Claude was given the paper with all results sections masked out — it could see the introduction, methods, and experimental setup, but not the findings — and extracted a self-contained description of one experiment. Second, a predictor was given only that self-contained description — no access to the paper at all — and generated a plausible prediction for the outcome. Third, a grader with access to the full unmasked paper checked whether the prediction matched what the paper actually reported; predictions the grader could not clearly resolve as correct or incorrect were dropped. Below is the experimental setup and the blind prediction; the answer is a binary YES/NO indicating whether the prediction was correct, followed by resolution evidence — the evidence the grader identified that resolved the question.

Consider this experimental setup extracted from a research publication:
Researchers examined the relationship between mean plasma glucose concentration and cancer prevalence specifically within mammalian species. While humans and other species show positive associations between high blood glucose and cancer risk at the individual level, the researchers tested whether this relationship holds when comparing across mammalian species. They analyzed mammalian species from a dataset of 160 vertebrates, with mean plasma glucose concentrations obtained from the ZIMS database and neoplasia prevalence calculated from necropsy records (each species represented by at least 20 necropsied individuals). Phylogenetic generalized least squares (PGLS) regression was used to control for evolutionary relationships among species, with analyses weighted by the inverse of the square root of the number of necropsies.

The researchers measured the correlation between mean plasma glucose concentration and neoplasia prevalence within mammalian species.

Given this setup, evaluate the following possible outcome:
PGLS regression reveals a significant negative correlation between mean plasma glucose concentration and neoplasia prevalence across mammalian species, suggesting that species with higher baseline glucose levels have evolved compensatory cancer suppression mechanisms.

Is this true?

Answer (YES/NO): NO